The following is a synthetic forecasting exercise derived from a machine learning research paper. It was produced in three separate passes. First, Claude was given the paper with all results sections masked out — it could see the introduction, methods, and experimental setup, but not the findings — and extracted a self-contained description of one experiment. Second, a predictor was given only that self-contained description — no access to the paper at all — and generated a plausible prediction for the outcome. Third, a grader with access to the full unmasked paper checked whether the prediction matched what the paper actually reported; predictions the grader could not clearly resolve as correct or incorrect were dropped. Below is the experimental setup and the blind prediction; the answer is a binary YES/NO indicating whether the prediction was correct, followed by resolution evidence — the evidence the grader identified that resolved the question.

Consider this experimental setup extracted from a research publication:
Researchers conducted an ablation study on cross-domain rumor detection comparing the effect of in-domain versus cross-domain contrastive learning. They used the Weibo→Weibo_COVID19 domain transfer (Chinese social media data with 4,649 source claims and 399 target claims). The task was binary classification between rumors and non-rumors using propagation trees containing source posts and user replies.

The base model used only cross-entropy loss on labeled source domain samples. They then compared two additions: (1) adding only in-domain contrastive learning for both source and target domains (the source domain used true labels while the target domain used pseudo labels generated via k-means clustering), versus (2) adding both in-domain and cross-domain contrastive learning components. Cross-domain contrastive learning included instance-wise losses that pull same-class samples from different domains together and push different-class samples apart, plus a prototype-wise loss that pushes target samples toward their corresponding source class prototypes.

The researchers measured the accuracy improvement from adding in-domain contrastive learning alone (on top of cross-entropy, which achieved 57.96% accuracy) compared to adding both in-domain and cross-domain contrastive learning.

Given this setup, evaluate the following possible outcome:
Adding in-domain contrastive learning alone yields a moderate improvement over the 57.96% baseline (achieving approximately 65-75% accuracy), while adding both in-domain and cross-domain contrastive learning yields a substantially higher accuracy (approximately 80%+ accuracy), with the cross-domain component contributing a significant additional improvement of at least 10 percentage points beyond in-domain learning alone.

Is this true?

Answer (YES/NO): NO